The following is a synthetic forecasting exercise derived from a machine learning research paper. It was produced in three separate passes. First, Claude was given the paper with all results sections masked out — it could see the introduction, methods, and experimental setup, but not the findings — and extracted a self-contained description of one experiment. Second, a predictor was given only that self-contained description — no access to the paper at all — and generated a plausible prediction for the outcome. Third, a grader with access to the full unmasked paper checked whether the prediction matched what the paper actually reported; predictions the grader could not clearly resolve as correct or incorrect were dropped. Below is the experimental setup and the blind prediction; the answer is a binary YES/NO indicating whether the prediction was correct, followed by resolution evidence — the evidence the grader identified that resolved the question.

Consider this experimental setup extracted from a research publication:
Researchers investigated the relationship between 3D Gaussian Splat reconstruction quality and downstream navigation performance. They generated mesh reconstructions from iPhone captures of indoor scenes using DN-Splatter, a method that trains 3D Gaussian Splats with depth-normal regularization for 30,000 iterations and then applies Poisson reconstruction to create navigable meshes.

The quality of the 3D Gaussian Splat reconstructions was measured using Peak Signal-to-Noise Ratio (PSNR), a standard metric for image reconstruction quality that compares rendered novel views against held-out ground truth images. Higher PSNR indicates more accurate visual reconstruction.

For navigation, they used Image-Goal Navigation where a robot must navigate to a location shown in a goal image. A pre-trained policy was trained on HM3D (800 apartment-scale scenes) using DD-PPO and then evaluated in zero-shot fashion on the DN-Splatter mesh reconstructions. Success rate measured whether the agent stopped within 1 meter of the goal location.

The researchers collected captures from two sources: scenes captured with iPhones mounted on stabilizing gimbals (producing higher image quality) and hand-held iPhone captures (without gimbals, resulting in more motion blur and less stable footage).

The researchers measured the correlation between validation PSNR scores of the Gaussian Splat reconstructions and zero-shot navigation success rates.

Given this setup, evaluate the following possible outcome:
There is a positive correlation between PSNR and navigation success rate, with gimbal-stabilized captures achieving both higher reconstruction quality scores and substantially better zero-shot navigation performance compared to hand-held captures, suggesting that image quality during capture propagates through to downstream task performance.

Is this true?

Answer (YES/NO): NO